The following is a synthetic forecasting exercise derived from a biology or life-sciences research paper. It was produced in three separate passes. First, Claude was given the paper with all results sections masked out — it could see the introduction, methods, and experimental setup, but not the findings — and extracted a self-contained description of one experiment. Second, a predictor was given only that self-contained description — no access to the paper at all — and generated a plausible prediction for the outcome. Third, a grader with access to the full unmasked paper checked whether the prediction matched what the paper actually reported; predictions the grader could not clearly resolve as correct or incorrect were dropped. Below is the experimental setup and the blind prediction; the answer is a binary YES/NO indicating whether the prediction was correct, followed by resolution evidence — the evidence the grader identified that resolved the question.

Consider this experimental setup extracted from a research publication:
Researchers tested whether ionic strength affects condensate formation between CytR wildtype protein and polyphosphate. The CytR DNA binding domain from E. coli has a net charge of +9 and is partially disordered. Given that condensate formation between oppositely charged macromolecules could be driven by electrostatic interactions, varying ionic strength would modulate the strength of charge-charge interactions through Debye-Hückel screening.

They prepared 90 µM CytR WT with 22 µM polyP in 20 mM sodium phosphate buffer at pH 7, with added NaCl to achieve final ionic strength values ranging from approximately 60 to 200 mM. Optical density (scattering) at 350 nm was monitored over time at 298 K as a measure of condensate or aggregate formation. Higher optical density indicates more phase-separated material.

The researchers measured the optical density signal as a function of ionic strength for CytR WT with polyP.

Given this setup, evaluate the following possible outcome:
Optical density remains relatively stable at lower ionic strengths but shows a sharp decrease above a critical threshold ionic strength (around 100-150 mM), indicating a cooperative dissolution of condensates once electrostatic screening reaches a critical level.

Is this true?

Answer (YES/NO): NO